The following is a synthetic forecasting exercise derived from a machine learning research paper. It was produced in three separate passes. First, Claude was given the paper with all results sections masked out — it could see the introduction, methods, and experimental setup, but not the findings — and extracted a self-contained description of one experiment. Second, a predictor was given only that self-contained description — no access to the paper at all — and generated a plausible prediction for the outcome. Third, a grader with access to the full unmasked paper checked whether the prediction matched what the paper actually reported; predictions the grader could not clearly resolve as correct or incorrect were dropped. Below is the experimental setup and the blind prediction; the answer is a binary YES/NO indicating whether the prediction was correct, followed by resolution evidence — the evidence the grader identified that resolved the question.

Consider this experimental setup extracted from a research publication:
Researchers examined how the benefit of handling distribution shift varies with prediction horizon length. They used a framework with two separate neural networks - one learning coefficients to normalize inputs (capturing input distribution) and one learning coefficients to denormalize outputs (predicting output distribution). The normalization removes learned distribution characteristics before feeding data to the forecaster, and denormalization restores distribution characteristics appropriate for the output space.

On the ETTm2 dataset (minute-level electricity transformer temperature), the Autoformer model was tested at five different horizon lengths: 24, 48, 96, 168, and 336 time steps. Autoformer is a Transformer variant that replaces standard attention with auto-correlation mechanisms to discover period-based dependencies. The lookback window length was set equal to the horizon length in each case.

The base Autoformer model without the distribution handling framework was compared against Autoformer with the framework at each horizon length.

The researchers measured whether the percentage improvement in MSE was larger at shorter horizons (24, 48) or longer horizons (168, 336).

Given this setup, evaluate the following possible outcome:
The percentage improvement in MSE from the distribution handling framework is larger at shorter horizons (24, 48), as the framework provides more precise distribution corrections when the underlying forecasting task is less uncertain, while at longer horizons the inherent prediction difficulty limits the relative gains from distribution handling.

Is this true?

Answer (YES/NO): YES